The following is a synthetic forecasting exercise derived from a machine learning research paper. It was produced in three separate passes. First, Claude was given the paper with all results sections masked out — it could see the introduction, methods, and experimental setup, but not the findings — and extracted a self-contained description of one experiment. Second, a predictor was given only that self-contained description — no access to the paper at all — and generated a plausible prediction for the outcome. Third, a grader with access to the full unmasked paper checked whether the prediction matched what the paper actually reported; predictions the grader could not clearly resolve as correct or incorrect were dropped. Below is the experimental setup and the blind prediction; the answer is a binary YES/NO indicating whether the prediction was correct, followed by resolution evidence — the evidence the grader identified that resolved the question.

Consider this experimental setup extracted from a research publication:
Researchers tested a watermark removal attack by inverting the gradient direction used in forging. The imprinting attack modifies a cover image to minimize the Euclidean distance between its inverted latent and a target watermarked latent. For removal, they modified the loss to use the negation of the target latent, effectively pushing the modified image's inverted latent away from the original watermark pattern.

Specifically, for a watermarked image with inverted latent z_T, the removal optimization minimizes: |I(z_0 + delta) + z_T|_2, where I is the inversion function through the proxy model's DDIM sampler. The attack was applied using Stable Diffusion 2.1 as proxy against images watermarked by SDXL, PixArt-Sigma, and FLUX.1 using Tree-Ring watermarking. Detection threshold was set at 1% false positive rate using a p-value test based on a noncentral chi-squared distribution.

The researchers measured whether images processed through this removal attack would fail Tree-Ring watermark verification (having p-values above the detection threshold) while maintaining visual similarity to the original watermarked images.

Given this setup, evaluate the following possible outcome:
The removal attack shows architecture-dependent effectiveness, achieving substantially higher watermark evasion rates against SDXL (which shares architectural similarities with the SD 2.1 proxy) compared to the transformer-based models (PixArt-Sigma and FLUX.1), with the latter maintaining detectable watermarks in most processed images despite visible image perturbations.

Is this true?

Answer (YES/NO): NO